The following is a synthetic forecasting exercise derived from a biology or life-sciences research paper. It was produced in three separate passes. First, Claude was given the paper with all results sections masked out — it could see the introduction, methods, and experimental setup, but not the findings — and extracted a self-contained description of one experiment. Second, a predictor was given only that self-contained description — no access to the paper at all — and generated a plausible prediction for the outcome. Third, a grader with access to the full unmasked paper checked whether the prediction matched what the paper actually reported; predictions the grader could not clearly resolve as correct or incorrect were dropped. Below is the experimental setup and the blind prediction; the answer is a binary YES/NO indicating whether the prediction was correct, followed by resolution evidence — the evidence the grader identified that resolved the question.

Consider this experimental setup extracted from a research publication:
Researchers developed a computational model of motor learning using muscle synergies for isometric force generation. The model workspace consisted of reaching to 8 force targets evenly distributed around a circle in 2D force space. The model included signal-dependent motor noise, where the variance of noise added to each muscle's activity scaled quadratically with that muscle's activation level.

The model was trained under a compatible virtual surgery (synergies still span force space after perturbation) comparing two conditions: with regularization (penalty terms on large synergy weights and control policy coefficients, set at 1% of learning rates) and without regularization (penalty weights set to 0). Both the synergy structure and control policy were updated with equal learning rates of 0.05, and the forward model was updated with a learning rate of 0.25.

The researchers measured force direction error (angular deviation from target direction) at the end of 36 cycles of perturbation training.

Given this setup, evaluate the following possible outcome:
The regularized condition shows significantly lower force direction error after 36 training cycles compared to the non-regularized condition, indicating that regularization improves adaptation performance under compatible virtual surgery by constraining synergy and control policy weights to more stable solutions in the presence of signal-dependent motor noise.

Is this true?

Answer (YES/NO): NO